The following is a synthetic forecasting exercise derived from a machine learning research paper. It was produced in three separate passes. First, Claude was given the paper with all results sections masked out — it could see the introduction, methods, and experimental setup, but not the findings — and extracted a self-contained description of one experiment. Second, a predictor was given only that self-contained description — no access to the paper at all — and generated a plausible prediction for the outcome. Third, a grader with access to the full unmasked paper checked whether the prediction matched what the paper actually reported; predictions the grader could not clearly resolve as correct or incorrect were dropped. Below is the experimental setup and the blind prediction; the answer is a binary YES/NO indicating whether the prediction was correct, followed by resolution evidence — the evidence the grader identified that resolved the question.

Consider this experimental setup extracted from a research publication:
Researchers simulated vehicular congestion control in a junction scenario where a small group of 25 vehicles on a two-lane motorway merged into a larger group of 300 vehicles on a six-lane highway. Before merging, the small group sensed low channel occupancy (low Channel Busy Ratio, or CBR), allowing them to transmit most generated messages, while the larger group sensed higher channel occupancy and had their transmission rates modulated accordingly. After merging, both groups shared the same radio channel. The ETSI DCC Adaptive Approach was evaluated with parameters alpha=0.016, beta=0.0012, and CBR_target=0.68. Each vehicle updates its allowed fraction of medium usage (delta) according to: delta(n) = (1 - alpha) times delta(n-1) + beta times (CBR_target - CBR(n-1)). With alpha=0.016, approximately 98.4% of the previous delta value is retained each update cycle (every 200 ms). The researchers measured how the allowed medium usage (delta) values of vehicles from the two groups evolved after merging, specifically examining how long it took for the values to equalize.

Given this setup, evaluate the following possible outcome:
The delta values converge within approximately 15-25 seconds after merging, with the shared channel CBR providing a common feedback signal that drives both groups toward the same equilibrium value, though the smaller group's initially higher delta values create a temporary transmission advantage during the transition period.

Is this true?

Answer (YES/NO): NO